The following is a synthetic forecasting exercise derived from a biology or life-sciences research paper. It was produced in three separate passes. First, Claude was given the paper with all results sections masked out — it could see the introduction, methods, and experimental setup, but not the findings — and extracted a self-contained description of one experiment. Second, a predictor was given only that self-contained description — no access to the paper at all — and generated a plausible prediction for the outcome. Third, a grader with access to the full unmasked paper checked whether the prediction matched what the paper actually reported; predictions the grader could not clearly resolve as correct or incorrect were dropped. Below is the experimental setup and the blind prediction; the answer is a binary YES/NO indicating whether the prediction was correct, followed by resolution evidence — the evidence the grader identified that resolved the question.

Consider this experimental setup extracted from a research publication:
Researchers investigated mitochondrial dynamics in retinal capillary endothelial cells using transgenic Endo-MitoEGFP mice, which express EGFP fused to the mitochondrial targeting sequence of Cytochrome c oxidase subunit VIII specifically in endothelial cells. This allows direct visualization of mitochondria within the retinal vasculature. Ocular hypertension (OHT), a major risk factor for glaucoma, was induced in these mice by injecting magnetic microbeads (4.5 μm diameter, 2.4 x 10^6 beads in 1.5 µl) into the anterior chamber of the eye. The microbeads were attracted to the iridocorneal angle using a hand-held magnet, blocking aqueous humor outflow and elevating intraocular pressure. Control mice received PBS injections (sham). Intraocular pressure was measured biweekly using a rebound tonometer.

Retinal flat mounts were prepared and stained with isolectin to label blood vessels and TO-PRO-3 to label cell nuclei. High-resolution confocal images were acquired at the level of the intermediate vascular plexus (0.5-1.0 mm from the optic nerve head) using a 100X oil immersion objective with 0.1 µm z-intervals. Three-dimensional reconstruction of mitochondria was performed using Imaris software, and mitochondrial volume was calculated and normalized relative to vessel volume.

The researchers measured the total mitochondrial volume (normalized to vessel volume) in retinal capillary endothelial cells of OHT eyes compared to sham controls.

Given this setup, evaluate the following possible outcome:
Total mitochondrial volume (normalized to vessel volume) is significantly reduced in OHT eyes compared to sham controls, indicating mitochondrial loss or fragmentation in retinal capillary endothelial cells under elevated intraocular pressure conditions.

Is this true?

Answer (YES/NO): YES